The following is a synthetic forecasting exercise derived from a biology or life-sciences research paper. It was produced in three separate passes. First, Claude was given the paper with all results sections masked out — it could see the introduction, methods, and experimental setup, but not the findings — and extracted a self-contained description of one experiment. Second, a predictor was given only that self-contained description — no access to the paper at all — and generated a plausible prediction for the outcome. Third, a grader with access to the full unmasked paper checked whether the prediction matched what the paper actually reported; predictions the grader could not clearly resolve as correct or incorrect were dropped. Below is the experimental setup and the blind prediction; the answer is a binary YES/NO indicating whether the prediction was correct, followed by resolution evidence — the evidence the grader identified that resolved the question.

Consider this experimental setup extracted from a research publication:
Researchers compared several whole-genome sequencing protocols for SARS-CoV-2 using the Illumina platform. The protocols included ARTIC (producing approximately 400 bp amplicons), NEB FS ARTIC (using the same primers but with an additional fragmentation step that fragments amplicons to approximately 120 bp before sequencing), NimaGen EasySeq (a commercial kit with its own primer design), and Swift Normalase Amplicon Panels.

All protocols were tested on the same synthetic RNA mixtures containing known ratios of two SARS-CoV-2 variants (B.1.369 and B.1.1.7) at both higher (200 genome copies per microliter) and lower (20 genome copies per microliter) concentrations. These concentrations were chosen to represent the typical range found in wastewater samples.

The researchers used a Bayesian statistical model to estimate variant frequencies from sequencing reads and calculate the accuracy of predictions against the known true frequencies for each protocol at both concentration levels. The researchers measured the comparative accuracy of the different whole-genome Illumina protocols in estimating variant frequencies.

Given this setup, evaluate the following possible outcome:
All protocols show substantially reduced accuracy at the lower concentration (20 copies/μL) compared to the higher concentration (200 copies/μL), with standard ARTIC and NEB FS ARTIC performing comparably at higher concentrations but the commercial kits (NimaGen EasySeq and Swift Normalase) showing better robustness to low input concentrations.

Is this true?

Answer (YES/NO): NO